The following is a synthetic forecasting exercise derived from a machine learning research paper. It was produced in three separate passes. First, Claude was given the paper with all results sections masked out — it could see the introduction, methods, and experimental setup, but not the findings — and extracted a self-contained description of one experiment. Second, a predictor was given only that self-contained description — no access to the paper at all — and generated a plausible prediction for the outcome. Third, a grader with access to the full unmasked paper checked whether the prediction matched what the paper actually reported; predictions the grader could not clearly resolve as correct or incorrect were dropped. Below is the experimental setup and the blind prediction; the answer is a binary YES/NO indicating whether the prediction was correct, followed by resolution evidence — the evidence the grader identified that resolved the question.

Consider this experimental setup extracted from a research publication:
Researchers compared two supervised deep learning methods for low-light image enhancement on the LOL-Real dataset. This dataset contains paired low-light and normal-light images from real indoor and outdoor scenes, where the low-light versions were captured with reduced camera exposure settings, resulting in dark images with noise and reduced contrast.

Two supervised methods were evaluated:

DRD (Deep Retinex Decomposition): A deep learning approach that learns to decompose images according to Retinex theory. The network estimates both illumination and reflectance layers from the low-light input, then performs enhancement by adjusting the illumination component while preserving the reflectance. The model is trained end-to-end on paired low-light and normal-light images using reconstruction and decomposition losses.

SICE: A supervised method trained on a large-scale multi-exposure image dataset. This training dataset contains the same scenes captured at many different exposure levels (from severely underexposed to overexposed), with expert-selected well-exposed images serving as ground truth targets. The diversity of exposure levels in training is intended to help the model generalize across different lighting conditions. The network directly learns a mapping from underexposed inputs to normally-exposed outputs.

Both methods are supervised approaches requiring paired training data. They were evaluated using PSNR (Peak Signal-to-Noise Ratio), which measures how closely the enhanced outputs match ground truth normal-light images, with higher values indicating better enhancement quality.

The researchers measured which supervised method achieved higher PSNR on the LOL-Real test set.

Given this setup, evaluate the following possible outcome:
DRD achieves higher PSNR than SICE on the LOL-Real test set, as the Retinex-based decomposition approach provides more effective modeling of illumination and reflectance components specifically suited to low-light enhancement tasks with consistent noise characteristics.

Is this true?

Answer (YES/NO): NO